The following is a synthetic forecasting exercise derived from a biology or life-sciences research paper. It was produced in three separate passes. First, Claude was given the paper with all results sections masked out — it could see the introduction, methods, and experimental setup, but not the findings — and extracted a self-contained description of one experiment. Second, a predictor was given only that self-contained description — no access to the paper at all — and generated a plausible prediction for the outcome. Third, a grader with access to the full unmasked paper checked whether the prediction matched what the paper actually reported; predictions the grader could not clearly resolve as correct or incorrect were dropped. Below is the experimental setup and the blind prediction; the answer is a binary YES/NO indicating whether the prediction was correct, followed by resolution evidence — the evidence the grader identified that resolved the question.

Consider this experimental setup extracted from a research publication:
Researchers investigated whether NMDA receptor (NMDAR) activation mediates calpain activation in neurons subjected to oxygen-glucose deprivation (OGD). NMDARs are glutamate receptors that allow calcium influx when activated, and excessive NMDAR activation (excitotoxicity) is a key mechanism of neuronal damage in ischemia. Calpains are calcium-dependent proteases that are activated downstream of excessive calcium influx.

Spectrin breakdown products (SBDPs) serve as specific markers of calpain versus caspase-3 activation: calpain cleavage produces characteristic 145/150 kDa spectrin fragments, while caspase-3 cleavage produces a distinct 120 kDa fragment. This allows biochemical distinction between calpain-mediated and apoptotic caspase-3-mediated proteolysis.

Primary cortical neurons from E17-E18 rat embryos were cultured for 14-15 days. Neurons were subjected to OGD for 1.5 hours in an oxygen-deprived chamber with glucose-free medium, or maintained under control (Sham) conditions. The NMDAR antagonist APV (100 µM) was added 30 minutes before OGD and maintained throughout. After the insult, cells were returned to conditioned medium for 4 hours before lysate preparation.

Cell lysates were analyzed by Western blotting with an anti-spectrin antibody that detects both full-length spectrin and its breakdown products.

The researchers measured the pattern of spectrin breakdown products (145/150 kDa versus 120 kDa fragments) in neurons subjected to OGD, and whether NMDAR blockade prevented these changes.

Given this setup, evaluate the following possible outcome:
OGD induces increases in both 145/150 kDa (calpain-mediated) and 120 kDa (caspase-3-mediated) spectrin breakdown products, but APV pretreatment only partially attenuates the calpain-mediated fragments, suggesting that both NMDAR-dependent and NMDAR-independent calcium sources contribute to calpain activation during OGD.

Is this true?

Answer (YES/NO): NO